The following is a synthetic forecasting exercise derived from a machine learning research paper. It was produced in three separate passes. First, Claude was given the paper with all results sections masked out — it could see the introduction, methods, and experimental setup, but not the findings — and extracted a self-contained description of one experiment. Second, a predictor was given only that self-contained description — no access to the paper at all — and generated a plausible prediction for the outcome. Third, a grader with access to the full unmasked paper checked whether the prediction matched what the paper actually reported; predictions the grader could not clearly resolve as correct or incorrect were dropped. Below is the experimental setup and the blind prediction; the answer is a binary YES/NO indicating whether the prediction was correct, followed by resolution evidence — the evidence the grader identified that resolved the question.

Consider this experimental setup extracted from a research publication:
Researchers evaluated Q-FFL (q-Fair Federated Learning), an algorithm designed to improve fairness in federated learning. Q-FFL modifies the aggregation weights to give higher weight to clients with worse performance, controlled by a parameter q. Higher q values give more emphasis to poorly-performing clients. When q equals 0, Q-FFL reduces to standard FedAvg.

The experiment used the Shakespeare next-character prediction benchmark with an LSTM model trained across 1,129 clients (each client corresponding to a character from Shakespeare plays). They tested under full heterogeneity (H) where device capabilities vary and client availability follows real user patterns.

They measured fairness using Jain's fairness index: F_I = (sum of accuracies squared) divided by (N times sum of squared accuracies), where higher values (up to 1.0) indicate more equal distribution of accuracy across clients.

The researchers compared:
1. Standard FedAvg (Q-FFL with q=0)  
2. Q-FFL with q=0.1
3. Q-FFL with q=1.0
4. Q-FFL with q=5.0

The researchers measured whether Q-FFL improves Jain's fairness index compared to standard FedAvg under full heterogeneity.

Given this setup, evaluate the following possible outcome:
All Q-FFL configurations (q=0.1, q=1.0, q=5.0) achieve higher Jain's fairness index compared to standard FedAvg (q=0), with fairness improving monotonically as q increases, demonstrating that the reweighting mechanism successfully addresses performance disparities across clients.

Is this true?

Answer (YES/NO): NO